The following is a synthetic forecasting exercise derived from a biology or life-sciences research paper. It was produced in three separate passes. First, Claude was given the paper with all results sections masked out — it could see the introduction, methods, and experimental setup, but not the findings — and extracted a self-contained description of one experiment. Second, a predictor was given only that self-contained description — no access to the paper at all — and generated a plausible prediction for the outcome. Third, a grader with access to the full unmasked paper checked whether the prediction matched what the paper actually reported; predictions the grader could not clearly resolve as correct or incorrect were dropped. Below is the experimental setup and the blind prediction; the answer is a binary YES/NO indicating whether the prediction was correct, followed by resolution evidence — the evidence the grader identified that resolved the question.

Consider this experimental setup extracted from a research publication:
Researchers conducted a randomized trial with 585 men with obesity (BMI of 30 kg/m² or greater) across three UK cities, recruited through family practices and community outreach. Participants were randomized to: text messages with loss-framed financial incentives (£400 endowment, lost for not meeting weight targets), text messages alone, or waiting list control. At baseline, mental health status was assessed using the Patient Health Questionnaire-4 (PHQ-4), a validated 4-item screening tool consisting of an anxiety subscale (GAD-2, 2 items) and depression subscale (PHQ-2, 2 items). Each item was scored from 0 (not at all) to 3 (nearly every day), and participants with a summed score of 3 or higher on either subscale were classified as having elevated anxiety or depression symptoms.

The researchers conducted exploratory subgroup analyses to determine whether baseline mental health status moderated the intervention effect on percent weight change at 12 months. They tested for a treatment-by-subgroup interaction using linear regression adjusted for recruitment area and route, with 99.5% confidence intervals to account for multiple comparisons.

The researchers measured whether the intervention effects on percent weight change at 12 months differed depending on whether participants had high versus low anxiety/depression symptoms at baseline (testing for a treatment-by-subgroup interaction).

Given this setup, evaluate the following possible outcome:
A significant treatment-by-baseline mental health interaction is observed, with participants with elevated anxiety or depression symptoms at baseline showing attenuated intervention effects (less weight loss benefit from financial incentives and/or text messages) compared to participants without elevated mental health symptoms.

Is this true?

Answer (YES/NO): NO